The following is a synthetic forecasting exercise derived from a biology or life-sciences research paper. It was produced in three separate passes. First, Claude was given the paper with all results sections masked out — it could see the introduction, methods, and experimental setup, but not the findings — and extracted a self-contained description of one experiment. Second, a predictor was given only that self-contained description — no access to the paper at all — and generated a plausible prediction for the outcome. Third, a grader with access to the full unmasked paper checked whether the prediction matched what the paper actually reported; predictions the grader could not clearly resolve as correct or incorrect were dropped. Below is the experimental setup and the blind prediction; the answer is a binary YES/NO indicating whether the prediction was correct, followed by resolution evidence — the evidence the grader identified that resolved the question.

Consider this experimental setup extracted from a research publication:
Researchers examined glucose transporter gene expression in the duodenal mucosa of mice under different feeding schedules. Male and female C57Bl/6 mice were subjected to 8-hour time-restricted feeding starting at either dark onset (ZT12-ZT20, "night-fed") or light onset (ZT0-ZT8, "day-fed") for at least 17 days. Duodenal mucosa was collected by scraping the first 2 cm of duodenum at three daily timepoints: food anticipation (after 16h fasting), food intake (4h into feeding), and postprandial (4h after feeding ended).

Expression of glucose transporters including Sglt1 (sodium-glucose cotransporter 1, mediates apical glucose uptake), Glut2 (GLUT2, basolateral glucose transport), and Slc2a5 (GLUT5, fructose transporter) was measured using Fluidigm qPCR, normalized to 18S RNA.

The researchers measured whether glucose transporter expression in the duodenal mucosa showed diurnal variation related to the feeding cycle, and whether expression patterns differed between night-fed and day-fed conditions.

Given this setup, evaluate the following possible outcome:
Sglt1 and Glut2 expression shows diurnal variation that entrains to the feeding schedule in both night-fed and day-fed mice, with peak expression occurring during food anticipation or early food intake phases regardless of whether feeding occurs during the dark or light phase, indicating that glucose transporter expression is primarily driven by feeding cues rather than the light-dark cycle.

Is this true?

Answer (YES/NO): NO